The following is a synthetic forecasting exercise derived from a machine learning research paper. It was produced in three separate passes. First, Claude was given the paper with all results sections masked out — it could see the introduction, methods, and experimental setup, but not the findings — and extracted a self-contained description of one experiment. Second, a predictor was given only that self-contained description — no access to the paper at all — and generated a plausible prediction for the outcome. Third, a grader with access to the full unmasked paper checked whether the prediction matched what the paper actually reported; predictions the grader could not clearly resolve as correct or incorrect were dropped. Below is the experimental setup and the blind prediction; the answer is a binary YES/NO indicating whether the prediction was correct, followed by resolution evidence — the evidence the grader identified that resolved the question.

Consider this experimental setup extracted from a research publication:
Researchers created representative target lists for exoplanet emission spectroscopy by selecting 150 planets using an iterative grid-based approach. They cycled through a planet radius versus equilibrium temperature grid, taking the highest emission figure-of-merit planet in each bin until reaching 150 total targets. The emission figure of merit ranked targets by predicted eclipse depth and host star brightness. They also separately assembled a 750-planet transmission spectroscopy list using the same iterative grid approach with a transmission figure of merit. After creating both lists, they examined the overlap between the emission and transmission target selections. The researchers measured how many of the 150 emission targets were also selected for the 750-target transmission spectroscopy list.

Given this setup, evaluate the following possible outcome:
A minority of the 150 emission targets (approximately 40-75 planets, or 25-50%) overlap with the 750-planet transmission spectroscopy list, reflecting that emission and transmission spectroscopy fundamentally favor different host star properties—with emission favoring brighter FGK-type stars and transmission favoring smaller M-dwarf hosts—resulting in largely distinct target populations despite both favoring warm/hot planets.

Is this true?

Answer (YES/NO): NO